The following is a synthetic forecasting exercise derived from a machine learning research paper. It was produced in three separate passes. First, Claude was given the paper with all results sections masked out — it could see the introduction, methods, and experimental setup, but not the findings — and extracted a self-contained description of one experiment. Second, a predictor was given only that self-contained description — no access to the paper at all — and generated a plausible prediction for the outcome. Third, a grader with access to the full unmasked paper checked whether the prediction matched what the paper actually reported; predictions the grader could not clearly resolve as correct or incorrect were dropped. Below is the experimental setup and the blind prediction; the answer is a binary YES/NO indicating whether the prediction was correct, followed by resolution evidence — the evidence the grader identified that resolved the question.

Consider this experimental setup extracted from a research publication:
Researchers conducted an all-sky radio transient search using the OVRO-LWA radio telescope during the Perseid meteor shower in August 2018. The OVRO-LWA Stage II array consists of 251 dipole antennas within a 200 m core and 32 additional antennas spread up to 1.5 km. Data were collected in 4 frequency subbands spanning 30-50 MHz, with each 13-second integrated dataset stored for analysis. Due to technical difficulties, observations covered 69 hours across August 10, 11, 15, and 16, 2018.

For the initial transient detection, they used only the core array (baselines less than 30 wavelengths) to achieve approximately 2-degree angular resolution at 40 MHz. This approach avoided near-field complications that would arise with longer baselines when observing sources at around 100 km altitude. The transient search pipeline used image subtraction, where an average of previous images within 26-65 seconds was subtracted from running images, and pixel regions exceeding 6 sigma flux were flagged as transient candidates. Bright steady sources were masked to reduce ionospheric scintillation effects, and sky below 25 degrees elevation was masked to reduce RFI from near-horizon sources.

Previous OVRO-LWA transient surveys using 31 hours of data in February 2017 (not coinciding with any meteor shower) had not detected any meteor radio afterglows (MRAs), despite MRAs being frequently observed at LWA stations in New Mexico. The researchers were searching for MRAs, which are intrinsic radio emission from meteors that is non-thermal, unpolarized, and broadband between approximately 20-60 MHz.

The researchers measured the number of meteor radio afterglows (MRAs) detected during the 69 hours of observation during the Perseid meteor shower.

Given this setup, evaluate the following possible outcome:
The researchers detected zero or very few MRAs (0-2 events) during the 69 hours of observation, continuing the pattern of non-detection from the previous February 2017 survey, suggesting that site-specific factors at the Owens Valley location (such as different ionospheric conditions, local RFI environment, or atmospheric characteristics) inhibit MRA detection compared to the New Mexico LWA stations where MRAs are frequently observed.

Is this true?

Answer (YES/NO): NO